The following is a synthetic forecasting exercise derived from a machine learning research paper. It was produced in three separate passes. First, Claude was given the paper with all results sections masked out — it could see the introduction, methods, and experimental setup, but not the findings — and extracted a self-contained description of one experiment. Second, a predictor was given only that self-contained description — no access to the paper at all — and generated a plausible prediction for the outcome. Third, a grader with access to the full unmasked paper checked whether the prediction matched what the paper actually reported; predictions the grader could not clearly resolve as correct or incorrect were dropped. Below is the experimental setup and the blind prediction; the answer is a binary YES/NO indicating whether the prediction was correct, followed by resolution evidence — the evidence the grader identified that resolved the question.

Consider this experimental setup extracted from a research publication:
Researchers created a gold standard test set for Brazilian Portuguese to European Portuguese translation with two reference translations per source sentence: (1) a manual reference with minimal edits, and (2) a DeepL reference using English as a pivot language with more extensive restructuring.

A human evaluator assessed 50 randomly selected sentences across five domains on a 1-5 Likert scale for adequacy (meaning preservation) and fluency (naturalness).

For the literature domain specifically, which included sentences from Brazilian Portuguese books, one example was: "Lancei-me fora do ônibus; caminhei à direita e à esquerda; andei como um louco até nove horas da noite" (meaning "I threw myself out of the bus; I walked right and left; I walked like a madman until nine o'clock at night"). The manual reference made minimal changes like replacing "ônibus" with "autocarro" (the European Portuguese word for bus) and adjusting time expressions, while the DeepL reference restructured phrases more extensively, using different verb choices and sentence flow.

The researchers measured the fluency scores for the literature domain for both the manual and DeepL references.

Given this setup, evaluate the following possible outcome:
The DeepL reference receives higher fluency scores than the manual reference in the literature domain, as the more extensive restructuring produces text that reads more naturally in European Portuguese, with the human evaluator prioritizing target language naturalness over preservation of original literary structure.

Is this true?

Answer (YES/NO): YES